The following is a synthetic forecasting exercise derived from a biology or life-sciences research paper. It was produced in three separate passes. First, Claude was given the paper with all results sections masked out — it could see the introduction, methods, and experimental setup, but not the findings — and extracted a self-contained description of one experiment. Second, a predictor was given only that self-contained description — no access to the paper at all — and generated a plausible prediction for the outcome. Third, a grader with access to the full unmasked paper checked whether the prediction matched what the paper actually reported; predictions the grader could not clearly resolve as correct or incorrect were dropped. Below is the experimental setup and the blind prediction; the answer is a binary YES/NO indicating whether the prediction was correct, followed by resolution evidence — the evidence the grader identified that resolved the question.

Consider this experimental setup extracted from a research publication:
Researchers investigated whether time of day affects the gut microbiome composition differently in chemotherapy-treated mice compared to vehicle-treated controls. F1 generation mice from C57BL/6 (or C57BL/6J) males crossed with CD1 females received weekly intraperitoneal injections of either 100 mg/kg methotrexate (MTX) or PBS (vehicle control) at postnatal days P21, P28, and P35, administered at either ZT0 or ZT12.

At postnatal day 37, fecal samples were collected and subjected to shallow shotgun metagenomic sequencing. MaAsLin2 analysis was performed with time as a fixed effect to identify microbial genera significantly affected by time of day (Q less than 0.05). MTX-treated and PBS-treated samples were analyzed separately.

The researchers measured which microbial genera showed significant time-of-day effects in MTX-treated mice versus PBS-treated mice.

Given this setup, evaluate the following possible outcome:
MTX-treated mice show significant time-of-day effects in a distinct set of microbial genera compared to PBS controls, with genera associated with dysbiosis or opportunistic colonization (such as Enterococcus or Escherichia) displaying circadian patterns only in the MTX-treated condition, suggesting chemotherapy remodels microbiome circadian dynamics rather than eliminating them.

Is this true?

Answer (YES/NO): NO